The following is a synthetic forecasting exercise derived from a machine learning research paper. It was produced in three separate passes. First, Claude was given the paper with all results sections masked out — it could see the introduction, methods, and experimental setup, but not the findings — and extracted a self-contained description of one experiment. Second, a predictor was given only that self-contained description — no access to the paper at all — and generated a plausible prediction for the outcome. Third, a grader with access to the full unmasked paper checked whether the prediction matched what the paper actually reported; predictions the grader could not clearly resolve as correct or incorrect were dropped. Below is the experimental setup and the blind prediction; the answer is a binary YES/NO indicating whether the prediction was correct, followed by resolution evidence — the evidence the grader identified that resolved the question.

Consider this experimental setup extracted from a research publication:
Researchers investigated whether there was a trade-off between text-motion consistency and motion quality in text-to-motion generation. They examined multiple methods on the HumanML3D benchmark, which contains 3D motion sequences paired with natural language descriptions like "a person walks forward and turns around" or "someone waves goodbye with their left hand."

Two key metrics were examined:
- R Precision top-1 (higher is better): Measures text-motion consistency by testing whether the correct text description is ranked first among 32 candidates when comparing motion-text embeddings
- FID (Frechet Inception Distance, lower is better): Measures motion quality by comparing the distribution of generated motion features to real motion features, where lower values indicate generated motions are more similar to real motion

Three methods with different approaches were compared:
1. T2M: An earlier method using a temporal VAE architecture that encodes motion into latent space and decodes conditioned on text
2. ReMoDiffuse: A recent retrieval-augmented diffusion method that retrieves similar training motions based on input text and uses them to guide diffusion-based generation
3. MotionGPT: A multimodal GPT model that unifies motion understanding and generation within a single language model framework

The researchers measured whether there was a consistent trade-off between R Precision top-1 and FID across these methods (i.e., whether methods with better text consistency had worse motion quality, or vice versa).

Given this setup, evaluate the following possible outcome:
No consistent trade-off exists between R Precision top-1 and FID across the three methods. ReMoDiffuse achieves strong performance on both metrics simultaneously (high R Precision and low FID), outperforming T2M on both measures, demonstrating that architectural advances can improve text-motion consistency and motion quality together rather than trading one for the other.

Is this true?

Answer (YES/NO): YES